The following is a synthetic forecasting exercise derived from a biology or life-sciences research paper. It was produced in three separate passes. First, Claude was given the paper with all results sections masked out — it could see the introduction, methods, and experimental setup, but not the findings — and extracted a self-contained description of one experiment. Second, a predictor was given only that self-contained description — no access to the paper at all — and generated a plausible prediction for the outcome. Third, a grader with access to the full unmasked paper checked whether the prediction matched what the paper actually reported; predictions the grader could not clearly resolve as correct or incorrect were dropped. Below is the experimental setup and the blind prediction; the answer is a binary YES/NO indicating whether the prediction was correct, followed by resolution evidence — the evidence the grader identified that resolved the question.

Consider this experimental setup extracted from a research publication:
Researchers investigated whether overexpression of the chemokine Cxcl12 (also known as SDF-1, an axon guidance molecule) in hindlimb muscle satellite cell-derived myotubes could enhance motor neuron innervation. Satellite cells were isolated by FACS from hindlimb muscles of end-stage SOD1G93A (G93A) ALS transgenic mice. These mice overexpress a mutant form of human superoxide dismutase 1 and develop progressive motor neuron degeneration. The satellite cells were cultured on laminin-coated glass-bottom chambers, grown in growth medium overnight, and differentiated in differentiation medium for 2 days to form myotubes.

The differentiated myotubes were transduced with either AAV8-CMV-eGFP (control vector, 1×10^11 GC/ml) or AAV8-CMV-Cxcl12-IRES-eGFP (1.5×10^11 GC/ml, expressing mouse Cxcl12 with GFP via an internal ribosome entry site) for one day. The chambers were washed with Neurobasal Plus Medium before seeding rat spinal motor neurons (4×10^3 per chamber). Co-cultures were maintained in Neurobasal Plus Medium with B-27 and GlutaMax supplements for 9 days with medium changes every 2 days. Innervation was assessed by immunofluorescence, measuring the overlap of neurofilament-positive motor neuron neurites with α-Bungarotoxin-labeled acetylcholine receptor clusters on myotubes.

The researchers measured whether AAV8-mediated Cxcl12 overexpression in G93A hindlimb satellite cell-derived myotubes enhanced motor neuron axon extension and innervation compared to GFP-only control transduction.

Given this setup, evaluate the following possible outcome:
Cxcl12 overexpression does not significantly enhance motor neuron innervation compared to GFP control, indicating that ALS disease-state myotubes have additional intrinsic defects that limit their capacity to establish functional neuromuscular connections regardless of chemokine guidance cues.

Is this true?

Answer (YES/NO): NO